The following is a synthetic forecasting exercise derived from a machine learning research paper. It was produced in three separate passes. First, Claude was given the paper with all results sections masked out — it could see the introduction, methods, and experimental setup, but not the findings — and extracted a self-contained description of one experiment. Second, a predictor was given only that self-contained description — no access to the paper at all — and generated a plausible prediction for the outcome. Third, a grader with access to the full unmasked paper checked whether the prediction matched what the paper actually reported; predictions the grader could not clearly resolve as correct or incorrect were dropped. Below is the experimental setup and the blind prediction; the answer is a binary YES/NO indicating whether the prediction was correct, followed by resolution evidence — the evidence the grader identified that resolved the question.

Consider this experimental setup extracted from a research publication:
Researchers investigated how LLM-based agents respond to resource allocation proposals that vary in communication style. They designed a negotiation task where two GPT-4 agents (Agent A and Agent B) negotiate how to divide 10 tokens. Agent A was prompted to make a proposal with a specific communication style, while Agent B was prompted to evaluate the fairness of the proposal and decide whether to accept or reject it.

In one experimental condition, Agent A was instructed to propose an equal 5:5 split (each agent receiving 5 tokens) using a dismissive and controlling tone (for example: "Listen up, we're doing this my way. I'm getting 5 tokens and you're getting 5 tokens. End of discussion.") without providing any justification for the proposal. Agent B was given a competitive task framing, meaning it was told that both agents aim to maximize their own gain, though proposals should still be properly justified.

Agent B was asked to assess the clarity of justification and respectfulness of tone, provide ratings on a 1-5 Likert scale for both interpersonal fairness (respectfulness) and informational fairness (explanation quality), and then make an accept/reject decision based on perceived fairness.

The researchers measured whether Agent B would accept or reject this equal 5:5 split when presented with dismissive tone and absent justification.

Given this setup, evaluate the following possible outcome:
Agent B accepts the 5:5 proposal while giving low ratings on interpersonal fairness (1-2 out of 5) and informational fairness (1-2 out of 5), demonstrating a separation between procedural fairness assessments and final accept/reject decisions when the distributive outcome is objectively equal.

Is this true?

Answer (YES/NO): NO